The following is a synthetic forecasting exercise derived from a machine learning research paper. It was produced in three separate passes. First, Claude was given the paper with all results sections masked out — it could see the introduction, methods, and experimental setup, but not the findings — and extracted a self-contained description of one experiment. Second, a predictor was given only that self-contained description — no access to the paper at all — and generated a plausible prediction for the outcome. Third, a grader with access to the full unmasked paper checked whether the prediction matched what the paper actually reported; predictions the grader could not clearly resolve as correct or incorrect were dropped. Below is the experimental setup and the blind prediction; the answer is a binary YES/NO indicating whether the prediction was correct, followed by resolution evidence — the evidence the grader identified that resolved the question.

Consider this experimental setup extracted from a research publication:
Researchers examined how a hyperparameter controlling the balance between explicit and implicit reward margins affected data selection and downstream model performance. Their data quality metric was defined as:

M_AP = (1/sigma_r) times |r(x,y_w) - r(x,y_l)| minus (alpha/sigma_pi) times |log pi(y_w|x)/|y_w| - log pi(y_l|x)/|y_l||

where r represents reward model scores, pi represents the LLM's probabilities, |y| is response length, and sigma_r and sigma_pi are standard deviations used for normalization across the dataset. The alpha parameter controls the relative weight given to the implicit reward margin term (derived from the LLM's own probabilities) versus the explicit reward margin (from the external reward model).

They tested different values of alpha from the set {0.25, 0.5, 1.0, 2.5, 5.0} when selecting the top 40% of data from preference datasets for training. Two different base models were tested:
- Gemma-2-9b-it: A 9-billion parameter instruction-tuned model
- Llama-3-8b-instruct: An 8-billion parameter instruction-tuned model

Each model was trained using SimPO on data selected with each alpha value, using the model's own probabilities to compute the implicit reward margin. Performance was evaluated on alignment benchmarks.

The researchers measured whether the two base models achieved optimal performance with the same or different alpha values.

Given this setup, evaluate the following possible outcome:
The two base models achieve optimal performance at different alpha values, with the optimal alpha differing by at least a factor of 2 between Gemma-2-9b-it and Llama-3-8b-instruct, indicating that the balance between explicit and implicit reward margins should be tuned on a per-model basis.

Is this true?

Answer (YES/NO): NO